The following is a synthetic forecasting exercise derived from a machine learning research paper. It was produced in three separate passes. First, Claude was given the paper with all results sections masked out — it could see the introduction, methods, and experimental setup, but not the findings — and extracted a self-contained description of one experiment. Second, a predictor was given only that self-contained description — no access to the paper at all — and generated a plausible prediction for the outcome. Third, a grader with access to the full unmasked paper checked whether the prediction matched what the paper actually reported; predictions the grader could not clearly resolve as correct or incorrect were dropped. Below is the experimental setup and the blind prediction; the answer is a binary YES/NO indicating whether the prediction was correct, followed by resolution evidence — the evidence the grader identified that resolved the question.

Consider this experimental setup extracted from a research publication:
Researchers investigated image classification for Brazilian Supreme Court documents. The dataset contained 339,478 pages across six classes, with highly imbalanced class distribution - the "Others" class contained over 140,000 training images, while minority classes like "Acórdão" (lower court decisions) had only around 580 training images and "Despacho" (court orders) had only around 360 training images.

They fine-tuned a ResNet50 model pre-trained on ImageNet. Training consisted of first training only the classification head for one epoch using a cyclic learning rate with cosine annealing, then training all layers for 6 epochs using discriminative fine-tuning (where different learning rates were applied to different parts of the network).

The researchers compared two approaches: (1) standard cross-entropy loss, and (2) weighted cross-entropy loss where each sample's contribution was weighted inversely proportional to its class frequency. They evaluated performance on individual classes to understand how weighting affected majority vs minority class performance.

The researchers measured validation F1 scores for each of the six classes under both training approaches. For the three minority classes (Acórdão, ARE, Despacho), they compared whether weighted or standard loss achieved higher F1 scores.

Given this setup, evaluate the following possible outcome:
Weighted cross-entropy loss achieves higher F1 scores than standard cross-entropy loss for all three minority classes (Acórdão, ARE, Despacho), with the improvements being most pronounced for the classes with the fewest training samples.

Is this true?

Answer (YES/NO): NO